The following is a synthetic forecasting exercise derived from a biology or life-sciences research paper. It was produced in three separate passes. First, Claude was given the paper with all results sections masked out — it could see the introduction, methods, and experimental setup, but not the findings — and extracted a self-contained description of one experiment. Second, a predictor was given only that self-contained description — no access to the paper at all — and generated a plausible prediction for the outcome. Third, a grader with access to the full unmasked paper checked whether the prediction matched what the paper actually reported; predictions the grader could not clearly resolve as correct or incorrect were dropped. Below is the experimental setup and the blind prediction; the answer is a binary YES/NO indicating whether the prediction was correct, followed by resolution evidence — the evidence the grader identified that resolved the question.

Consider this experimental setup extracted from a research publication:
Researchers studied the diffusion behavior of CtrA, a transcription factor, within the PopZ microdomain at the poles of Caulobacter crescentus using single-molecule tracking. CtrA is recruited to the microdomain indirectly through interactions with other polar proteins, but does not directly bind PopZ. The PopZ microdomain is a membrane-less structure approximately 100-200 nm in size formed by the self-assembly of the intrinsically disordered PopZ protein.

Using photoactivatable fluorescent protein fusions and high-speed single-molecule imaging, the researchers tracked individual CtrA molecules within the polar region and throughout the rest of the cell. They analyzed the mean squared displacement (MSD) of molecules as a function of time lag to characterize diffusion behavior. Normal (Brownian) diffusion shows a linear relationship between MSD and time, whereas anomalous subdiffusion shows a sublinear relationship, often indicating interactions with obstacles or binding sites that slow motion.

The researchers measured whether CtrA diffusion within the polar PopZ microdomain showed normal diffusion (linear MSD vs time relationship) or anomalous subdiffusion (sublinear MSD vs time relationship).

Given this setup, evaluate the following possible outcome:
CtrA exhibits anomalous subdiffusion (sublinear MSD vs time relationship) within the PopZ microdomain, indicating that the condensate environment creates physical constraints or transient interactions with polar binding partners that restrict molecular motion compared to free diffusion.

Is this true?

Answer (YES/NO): NO